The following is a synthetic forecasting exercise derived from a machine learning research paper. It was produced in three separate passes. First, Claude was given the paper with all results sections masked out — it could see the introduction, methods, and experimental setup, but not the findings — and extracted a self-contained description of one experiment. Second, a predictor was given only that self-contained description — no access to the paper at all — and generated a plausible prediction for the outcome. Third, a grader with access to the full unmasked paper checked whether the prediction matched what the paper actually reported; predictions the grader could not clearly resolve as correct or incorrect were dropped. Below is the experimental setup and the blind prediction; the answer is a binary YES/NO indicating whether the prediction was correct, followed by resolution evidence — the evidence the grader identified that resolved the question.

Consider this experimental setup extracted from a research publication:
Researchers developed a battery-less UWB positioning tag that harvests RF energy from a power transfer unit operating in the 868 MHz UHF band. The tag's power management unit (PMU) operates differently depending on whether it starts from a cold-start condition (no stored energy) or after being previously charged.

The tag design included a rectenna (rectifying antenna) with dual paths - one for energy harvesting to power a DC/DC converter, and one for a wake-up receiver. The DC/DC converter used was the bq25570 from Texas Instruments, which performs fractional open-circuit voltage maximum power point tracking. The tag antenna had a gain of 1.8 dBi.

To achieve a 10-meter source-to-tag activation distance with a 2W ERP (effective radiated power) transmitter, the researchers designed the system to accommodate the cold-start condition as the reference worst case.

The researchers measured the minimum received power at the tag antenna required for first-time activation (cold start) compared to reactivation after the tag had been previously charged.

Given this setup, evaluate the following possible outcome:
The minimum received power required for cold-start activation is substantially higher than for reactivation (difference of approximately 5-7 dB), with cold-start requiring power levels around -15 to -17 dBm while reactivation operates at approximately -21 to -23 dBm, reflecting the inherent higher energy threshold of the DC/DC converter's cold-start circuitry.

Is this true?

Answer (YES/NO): NO